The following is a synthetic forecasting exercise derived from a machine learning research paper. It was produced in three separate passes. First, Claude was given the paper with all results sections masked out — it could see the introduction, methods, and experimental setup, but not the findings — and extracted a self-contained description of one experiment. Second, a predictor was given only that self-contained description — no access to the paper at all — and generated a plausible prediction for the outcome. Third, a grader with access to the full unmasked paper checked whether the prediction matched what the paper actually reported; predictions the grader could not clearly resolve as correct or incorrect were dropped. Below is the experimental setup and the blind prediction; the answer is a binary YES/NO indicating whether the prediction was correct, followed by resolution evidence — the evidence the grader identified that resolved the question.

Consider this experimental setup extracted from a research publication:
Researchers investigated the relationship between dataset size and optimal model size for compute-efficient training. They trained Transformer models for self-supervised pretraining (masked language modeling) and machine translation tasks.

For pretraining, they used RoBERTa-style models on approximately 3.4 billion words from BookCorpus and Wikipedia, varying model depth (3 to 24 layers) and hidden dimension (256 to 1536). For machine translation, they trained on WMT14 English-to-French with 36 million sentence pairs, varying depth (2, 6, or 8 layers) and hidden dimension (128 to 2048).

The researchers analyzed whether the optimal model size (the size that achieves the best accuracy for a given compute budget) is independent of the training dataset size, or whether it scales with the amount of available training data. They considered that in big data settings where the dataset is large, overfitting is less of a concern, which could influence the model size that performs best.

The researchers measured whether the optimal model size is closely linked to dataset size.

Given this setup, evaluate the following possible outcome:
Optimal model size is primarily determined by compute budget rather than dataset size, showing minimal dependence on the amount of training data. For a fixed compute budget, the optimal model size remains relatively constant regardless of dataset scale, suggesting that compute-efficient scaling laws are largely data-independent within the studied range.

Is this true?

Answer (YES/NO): NO